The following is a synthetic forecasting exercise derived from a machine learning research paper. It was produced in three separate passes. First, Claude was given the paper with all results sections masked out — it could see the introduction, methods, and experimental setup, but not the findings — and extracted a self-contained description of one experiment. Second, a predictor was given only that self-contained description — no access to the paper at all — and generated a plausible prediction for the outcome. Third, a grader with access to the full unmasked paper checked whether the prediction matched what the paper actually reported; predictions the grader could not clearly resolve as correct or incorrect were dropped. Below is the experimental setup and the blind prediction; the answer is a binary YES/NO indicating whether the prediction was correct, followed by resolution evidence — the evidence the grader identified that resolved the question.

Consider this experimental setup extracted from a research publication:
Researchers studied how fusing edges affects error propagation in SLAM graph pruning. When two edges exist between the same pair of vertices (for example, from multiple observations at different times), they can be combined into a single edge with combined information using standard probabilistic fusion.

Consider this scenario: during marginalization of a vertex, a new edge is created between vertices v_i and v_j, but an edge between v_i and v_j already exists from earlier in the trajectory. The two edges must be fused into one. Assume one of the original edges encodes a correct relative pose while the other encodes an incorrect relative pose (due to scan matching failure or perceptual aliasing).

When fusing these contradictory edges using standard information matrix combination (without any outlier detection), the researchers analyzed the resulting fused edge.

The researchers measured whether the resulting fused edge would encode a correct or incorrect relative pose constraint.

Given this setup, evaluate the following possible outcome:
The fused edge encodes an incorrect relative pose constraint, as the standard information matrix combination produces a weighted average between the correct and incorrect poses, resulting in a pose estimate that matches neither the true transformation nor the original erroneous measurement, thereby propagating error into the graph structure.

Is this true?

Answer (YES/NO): YES